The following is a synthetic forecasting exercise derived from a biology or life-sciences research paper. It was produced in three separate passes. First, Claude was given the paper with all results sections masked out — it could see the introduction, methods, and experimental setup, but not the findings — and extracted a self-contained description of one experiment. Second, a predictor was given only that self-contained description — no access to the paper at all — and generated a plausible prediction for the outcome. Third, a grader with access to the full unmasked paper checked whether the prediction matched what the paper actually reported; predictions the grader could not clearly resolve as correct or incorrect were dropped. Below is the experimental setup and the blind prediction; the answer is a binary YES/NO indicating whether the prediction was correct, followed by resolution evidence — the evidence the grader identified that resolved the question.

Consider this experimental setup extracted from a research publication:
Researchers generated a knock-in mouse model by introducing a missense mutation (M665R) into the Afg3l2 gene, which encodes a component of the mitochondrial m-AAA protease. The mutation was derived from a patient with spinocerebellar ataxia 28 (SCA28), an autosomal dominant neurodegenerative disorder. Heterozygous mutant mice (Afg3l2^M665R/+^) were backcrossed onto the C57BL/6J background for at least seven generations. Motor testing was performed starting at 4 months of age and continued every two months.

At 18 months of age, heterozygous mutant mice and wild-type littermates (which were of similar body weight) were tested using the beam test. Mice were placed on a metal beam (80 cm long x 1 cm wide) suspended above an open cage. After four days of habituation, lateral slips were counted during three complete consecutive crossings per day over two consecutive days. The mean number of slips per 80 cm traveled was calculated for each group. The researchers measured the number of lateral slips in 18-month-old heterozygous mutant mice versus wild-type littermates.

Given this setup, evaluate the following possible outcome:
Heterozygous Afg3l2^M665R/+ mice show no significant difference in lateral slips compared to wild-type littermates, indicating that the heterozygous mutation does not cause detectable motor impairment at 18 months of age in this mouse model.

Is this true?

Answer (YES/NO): NO